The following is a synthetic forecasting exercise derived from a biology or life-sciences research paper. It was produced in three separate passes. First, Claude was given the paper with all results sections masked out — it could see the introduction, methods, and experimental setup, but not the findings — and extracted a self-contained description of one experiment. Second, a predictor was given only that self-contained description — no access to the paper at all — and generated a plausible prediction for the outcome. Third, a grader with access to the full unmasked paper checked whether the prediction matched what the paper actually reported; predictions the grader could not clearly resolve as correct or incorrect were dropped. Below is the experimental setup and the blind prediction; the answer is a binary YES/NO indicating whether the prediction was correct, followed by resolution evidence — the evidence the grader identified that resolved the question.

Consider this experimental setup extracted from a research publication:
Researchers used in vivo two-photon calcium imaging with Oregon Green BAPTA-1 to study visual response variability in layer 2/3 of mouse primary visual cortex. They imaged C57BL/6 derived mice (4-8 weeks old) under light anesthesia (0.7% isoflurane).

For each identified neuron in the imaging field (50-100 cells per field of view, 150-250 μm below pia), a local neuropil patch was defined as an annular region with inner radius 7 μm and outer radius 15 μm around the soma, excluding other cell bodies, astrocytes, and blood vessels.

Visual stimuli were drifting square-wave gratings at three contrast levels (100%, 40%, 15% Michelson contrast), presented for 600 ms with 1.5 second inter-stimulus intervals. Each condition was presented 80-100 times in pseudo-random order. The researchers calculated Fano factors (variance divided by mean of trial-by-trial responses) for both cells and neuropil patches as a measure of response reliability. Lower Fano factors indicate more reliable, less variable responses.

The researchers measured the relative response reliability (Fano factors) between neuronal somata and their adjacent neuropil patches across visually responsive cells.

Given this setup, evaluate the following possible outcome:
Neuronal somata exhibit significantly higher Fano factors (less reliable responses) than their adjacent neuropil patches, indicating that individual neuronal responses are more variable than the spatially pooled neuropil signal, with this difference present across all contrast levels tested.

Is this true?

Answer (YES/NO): YES